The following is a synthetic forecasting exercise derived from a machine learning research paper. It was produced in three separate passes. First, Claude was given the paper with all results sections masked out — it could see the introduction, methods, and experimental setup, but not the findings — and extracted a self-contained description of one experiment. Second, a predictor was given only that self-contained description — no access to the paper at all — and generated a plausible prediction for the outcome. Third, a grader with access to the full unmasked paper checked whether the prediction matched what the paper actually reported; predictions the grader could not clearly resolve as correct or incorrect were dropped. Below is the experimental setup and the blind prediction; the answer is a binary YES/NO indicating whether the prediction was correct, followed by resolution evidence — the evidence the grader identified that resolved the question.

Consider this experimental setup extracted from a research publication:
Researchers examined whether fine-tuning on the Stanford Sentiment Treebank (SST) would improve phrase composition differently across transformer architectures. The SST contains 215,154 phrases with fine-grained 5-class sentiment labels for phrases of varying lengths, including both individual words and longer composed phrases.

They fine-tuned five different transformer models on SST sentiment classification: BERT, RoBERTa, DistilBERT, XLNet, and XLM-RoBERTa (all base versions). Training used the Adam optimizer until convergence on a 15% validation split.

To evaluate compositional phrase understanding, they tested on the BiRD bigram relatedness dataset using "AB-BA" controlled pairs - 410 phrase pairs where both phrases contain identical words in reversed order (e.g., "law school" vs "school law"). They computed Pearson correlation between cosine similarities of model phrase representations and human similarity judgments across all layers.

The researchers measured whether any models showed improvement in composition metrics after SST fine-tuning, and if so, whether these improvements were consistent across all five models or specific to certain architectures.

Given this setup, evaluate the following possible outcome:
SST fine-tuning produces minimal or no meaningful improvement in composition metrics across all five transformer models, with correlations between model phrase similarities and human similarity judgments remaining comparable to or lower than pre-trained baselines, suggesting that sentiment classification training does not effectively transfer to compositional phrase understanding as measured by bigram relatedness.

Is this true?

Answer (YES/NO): NO